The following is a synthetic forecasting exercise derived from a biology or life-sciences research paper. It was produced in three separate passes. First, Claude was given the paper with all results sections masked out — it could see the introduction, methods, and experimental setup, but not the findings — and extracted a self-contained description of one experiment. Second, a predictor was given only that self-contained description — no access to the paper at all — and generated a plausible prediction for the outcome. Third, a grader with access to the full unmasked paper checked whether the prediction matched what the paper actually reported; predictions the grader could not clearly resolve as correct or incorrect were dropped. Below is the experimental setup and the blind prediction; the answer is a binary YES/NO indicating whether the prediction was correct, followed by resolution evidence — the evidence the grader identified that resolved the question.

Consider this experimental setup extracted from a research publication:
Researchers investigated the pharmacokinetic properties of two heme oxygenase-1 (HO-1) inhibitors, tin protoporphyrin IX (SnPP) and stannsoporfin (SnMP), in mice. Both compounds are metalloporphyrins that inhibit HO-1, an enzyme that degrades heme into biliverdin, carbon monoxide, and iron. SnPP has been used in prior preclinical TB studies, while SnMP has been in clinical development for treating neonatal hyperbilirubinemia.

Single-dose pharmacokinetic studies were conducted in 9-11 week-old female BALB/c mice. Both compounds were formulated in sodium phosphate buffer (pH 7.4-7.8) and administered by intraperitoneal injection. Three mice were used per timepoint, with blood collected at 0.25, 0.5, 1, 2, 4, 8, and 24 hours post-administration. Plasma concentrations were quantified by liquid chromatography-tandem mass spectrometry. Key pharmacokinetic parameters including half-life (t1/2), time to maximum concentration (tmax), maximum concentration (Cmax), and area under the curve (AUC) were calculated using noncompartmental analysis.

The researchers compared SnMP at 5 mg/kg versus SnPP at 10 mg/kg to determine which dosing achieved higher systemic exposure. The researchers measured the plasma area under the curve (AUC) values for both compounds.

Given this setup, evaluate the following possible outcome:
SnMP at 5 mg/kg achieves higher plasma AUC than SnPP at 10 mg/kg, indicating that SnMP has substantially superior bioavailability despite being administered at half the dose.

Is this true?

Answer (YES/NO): NO